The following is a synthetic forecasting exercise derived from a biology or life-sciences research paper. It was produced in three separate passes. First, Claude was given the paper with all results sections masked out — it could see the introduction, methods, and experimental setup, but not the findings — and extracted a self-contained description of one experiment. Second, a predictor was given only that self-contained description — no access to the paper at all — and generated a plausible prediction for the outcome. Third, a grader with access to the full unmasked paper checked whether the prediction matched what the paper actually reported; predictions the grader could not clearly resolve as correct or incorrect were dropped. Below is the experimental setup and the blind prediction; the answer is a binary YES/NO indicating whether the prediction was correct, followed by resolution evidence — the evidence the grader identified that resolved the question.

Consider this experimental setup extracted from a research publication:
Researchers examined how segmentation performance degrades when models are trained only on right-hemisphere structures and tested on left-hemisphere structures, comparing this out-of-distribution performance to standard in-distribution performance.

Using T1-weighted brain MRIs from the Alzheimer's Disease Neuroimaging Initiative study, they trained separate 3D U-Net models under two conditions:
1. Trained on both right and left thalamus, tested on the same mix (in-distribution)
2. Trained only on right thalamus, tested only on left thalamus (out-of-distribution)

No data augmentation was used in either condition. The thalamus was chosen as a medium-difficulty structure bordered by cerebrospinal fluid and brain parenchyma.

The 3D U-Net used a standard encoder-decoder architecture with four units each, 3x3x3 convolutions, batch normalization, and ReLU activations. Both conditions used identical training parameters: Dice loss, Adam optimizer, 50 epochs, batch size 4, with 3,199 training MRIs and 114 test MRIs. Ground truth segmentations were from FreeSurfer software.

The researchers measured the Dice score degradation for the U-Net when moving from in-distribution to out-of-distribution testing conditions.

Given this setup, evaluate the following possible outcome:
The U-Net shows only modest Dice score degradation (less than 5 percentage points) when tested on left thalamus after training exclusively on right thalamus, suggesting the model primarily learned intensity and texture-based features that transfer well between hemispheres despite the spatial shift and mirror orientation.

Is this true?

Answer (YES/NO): NO